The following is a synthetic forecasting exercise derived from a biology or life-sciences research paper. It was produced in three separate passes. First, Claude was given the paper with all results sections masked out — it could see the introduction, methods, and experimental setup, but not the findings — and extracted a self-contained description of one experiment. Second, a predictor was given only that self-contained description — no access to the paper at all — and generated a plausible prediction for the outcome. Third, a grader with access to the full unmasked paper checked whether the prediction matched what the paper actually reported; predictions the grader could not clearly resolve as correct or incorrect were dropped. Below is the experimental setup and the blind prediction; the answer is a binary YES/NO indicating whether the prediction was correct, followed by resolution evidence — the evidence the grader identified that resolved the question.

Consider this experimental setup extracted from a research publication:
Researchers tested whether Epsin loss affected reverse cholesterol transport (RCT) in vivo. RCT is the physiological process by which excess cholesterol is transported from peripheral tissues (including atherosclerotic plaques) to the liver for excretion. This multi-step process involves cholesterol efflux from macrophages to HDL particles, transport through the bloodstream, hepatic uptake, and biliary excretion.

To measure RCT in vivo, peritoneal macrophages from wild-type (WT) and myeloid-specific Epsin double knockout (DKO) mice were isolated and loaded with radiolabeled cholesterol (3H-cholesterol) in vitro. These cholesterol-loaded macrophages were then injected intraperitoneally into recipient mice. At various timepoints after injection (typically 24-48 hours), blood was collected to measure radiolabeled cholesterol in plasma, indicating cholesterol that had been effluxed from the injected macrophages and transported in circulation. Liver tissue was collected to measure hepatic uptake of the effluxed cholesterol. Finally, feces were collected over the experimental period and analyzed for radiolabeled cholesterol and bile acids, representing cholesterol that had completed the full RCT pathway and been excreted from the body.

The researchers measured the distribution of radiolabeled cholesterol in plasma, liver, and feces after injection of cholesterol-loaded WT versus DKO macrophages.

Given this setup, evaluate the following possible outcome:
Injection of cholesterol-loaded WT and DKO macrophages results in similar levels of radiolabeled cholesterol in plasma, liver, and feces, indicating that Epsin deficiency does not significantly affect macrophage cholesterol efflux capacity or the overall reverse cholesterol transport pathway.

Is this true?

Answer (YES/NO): NO